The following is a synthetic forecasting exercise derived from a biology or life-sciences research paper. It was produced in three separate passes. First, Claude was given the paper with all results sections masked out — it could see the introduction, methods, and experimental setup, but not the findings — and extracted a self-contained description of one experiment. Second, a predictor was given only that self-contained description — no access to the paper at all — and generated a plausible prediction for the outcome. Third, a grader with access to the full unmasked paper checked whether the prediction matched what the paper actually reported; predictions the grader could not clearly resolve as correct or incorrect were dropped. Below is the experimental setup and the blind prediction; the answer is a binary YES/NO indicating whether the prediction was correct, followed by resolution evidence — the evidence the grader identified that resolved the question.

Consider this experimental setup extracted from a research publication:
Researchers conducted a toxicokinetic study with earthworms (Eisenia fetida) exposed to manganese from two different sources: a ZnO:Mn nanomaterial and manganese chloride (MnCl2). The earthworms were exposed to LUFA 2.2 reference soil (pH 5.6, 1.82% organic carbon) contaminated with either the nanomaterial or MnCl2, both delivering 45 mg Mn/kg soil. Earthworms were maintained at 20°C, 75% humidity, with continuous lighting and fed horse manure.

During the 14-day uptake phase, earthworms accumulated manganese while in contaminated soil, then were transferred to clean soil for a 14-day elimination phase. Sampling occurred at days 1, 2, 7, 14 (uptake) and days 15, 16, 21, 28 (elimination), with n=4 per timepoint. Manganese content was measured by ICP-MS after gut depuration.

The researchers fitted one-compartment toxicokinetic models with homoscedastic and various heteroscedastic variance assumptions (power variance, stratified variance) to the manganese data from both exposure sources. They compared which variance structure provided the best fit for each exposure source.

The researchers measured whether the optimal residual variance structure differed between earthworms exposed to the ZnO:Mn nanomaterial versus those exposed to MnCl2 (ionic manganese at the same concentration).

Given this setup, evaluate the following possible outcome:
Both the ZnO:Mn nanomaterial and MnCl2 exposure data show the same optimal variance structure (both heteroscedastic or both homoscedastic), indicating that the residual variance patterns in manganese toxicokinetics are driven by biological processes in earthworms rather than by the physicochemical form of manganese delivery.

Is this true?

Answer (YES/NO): NO